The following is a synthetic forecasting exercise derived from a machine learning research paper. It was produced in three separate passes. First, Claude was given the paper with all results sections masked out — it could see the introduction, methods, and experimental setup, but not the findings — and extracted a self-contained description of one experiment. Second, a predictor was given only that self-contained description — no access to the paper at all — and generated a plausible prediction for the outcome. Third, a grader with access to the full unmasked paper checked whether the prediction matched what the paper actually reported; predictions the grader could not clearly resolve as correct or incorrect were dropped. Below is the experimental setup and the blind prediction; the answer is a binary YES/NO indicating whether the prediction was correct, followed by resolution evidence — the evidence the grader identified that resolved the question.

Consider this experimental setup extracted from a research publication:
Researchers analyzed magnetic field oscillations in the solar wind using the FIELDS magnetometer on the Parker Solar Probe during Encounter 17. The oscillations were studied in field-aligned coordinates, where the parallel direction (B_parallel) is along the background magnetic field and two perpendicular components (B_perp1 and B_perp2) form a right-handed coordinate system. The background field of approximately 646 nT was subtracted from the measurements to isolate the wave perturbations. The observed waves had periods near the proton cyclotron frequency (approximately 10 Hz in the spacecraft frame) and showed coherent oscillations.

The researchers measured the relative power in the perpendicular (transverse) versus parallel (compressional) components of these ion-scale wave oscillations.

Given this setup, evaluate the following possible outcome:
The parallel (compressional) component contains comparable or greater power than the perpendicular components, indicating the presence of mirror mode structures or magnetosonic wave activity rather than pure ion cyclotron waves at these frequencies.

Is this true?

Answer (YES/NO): NO